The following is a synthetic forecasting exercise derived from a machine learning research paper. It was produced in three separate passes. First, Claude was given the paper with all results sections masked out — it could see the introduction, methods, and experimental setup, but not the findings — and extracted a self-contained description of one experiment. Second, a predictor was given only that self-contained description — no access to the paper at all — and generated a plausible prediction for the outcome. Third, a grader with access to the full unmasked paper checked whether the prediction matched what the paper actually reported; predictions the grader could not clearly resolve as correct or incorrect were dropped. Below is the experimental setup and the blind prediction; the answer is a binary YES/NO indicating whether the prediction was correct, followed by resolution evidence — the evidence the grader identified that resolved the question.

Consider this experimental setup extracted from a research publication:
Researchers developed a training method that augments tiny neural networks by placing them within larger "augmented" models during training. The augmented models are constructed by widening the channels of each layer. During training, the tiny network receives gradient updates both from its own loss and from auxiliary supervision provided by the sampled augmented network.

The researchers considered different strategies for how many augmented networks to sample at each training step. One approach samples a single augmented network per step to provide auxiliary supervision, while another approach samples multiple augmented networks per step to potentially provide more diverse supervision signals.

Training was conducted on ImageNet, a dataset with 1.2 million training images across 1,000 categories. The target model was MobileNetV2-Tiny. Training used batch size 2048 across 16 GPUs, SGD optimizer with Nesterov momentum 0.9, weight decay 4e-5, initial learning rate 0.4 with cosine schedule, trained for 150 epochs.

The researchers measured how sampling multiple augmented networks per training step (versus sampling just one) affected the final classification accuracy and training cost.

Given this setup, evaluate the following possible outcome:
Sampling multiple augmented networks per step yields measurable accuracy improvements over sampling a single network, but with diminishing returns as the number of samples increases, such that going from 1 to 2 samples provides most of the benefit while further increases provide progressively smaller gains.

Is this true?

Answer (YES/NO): NO